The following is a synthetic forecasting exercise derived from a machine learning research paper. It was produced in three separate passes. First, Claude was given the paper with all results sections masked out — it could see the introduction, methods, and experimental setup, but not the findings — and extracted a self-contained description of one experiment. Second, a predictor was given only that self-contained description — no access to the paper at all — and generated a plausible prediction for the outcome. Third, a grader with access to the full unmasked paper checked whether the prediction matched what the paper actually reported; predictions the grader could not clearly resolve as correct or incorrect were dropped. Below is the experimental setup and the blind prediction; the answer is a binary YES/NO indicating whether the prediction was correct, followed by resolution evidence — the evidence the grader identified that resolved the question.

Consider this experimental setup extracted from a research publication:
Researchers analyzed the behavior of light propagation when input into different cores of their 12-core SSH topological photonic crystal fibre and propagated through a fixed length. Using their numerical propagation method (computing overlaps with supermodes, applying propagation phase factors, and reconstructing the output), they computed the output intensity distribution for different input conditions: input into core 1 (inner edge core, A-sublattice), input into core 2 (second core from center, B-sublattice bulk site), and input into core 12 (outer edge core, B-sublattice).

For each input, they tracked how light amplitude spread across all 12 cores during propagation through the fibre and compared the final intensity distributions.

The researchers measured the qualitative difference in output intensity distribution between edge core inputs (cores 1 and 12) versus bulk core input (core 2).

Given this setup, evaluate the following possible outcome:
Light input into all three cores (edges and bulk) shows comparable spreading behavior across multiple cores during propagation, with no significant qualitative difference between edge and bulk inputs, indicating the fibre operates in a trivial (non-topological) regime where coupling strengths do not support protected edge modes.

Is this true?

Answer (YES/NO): NO